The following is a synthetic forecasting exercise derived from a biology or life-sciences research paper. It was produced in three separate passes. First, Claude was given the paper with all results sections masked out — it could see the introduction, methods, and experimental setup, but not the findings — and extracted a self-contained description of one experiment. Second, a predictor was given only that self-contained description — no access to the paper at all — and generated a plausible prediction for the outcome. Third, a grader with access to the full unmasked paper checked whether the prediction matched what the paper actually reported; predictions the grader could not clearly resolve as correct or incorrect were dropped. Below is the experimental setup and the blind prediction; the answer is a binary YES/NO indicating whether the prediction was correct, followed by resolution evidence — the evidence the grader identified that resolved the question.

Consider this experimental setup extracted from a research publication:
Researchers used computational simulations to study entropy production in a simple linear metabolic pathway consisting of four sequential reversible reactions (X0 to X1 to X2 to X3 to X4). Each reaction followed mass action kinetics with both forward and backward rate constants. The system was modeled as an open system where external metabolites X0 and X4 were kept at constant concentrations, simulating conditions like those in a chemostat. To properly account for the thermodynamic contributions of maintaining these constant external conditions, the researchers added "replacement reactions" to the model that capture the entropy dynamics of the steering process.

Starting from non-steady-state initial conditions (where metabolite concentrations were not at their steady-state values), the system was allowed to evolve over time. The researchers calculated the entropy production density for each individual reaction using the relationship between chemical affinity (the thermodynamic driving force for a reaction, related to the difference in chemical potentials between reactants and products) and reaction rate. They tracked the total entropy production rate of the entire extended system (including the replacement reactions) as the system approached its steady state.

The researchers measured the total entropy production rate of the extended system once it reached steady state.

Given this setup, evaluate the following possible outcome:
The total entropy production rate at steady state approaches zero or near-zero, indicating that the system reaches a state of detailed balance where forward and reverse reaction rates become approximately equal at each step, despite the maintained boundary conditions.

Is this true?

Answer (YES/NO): NO